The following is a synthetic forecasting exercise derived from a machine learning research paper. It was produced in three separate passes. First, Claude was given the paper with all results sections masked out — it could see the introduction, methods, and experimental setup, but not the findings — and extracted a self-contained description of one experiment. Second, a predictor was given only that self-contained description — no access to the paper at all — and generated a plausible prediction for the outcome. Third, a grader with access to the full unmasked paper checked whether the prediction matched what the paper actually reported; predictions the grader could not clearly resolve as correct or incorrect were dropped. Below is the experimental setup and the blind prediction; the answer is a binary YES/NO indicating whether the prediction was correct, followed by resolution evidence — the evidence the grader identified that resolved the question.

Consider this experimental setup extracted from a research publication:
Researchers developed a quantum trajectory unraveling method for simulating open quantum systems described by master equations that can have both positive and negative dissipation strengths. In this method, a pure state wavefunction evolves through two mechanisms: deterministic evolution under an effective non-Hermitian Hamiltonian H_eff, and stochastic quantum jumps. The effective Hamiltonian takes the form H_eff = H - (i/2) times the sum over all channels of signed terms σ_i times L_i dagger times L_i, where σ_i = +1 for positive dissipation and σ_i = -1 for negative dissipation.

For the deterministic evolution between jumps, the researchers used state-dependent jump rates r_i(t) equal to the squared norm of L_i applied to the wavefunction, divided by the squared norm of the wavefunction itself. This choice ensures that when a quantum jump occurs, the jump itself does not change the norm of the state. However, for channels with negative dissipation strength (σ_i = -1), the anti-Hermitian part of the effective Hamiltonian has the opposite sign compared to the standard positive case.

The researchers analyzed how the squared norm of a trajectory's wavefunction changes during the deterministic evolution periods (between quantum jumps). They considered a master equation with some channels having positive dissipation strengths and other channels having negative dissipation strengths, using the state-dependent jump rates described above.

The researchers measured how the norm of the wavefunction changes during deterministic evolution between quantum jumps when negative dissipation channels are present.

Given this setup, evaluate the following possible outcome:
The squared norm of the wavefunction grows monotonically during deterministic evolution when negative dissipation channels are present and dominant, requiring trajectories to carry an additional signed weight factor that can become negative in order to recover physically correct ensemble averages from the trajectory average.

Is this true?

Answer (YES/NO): YES